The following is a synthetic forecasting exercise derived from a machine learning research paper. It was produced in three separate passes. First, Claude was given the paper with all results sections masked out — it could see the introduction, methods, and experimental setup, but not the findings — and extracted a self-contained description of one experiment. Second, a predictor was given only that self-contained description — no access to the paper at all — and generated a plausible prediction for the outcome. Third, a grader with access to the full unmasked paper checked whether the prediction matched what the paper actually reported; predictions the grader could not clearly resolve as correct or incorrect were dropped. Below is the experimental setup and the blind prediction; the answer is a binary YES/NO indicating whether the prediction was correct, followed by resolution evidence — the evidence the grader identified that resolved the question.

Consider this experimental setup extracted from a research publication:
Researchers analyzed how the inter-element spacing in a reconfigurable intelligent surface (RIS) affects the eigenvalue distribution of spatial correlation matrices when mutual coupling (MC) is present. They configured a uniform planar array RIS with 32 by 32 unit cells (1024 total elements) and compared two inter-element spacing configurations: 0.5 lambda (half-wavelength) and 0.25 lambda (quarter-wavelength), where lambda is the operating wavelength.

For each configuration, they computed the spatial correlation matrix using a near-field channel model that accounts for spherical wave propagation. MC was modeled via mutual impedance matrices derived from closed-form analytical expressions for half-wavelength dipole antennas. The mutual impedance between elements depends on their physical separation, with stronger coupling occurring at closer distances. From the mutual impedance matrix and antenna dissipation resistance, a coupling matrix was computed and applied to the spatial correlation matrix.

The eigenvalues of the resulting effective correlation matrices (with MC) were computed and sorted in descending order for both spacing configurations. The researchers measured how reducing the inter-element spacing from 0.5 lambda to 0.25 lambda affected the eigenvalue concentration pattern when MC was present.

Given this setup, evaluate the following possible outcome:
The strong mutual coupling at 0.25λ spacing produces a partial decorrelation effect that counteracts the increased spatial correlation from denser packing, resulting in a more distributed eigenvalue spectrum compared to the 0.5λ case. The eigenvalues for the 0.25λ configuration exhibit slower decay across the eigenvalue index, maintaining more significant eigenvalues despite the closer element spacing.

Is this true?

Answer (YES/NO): NO